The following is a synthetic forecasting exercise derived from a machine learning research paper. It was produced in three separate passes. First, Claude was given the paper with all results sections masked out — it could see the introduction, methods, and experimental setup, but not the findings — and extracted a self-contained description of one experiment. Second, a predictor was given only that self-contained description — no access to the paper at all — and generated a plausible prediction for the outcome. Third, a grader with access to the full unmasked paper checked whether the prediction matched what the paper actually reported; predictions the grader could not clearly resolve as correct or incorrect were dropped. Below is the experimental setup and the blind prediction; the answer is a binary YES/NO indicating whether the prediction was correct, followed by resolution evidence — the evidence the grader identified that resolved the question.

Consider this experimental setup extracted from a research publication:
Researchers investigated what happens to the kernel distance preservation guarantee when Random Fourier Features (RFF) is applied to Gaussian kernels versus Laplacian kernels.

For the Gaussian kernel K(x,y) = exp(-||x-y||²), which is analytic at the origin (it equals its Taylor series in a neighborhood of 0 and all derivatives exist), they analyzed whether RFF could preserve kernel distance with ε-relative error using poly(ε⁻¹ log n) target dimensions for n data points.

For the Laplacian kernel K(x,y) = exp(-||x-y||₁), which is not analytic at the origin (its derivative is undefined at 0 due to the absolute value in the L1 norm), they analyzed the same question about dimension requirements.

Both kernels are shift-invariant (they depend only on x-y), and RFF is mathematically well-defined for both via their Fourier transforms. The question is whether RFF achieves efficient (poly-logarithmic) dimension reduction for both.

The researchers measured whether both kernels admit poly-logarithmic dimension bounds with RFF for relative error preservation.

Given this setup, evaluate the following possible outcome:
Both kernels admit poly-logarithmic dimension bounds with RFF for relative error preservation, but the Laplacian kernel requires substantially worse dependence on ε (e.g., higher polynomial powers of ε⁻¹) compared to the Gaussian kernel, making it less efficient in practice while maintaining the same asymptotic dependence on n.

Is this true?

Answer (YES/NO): NO